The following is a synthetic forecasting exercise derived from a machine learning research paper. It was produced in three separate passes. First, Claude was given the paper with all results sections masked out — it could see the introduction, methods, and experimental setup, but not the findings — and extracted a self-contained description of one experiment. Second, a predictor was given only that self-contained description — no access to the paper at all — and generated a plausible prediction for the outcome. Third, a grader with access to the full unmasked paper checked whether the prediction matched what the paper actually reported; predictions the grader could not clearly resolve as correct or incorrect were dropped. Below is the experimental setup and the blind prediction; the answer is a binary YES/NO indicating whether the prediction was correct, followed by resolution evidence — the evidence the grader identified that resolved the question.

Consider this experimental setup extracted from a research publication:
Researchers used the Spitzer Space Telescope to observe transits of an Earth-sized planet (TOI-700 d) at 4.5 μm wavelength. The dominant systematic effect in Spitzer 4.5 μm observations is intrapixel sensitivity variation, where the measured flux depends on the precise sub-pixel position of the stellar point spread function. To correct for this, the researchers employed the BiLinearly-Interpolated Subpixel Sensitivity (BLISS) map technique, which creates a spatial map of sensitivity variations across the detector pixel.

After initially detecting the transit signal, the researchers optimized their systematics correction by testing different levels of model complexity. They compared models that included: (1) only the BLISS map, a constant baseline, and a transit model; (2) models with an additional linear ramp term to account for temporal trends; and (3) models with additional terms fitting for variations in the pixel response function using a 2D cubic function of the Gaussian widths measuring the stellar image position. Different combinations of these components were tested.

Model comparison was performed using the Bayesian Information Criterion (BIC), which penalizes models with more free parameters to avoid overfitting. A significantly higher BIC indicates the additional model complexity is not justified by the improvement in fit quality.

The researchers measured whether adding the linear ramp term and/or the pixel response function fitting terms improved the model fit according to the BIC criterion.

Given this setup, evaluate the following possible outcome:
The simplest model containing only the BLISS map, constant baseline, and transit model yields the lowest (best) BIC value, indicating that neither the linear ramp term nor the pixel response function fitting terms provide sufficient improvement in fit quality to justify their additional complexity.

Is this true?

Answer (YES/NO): YES